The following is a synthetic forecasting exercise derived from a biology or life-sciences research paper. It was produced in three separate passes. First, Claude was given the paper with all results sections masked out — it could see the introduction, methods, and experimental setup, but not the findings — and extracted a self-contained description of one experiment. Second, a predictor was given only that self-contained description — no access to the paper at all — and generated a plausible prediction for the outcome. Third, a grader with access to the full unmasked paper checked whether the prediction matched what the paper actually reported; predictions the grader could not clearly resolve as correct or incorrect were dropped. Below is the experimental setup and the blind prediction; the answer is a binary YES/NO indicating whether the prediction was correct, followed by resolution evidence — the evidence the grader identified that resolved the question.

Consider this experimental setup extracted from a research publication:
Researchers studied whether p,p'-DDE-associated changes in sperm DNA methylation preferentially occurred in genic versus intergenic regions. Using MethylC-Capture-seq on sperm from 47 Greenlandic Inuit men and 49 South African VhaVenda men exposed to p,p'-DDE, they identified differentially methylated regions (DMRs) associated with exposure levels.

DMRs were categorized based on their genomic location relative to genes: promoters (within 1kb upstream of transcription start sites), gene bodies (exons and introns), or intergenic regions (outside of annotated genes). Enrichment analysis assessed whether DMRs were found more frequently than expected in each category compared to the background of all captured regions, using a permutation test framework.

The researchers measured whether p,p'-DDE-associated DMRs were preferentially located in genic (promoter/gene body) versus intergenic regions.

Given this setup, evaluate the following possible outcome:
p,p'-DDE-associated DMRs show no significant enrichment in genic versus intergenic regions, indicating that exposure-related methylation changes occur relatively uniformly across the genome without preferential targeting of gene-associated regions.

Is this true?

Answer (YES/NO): NO